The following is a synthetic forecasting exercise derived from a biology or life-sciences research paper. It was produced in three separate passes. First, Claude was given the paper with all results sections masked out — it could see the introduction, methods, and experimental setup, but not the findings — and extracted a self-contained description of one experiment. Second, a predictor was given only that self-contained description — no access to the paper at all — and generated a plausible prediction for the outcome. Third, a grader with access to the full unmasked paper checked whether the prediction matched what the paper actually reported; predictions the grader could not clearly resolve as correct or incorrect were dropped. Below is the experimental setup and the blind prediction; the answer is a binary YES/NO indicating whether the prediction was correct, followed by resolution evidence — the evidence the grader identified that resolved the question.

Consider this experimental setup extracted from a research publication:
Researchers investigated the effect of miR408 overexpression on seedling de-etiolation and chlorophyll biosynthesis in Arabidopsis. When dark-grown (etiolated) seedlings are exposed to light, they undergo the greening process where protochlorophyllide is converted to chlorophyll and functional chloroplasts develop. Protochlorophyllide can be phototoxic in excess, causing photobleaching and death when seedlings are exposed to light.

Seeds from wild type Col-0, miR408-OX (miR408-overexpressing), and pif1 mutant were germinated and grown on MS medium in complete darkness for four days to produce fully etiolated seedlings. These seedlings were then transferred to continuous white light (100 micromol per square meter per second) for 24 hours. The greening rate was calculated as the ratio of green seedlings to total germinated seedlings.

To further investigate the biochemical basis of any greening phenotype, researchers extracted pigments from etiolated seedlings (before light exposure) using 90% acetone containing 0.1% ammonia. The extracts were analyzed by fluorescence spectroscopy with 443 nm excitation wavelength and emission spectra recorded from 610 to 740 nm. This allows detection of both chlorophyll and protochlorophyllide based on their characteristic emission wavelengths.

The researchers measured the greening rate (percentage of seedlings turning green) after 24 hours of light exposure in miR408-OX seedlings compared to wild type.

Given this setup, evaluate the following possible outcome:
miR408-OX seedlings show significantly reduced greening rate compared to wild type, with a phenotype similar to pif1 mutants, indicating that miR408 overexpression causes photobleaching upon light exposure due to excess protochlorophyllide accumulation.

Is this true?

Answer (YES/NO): NO